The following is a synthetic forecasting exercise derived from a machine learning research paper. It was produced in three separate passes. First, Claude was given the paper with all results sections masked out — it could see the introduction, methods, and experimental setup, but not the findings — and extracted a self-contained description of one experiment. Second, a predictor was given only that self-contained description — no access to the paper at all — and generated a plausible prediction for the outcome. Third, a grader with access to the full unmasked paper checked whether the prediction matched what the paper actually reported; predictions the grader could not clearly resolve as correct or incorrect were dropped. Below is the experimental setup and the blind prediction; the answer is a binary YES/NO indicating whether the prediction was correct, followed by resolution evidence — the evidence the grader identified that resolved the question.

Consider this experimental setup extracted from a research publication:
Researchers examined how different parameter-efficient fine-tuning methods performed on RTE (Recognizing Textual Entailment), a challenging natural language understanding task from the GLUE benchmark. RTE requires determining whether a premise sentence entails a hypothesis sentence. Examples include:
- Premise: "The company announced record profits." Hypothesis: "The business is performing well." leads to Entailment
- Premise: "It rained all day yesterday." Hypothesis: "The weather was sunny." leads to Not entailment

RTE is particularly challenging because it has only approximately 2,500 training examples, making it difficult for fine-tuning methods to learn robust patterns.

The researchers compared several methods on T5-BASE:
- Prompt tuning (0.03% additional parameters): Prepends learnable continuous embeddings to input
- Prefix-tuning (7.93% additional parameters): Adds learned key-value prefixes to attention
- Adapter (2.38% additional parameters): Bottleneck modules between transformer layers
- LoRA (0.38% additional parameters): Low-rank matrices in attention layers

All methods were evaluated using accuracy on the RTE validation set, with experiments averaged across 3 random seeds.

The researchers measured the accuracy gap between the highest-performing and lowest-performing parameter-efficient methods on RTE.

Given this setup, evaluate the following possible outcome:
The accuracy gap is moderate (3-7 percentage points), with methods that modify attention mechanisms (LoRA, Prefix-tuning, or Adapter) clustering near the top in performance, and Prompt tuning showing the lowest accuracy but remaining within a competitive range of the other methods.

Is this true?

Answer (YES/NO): NO